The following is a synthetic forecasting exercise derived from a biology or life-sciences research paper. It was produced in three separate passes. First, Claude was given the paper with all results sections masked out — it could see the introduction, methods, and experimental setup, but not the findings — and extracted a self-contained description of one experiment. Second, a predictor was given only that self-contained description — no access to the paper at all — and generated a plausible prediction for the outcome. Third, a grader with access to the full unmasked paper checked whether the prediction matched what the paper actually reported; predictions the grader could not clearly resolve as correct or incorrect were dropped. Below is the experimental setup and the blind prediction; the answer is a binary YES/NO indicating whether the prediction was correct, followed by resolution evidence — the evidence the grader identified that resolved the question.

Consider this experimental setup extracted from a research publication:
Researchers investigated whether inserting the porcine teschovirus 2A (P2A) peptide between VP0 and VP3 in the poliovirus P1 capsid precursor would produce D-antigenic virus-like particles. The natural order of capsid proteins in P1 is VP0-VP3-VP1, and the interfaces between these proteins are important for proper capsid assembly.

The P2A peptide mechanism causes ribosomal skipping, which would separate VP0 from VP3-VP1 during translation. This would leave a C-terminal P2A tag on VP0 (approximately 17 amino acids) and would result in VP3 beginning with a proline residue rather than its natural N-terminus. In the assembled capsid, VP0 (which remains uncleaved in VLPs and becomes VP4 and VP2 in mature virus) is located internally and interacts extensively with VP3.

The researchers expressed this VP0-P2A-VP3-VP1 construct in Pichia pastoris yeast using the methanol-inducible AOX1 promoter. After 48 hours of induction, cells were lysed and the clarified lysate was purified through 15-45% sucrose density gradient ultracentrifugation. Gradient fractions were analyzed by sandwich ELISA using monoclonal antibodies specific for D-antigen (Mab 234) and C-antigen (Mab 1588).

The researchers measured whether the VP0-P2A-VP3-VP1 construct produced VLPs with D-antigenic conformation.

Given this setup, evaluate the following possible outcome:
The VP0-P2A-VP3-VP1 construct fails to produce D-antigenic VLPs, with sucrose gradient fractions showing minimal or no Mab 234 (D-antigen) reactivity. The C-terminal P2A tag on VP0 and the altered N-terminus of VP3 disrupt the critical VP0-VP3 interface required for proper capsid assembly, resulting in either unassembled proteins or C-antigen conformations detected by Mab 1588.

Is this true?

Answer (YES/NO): YES